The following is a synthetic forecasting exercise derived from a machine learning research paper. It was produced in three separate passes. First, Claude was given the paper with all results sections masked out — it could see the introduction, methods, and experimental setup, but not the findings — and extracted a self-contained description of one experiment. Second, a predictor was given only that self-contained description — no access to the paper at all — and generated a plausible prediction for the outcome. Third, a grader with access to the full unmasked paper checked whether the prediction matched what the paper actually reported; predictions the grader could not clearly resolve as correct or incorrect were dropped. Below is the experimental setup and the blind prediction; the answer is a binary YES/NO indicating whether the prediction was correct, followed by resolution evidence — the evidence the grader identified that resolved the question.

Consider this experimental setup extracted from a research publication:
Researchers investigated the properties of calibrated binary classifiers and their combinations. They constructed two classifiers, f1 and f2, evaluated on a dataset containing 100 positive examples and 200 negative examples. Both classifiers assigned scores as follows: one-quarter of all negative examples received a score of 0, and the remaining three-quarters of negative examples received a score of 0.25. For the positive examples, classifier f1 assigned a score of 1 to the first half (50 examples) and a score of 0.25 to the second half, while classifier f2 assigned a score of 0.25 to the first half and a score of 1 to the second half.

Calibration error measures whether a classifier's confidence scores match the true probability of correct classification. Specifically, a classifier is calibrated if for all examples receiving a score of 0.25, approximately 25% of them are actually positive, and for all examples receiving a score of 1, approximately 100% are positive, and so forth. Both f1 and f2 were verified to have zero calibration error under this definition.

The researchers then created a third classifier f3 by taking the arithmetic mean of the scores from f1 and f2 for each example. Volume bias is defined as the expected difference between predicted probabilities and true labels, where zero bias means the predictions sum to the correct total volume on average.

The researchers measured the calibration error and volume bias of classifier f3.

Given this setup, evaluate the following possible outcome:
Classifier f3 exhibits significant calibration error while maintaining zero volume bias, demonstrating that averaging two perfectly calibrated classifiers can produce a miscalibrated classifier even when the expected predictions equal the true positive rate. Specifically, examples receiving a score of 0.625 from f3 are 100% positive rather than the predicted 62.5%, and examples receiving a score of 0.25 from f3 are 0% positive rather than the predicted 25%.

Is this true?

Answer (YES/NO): YES